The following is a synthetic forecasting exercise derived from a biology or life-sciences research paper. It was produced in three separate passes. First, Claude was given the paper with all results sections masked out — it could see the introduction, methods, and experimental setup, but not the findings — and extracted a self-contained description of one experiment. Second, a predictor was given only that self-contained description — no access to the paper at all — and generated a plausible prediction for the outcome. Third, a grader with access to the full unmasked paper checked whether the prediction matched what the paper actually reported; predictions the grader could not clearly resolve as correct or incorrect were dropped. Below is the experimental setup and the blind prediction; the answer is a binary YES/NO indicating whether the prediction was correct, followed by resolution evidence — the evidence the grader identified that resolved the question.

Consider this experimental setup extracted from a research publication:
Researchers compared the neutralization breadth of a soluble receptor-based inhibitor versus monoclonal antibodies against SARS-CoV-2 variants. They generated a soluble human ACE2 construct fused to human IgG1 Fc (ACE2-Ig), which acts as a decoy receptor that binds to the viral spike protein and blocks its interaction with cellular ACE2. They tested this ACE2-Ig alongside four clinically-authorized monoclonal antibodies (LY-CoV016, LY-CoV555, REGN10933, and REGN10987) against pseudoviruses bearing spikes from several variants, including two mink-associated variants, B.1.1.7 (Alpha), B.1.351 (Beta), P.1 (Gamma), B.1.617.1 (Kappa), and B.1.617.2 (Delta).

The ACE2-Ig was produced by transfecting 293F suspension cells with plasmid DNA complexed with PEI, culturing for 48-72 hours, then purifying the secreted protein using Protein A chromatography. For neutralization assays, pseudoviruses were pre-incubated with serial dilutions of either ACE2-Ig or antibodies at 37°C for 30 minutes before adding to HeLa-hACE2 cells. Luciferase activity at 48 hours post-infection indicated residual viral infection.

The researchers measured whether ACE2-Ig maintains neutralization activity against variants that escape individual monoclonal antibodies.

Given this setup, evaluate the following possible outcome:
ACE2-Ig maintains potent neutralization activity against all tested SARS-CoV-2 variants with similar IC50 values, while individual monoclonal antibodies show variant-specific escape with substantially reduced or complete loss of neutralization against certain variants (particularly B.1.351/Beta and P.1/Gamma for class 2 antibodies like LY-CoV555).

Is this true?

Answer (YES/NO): NO